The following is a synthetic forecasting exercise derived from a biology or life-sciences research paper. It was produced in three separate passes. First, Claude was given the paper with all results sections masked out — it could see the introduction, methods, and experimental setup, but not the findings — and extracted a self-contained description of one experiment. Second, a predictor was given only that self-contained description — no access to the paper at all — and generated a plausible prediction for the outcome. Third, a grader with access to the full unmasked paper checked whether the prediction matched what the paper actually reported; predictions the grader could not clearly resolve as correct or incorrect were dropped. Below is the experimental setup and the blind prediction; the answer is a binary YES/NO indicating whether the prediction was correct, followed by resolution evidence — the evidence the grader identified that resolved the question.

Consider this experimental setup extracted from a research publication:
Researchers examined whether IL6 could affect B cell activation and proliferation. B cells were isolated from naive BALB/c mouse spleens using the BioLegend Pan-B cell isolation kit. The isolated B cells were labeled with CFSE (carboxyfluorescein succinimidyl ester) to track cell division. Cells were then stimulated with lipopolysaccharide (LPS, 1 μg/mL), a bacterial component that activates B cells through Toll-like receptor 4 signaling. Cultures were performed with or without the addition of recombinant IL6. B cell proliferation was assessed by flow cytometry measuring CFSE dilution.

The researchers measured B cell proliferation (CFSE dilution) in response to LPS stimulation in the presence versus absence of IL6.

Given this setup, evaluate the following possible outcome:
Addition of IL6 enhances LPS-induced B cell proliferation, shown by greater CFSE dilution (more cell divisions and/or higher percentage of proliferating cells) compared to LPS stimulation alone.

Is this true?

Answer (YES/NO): NO